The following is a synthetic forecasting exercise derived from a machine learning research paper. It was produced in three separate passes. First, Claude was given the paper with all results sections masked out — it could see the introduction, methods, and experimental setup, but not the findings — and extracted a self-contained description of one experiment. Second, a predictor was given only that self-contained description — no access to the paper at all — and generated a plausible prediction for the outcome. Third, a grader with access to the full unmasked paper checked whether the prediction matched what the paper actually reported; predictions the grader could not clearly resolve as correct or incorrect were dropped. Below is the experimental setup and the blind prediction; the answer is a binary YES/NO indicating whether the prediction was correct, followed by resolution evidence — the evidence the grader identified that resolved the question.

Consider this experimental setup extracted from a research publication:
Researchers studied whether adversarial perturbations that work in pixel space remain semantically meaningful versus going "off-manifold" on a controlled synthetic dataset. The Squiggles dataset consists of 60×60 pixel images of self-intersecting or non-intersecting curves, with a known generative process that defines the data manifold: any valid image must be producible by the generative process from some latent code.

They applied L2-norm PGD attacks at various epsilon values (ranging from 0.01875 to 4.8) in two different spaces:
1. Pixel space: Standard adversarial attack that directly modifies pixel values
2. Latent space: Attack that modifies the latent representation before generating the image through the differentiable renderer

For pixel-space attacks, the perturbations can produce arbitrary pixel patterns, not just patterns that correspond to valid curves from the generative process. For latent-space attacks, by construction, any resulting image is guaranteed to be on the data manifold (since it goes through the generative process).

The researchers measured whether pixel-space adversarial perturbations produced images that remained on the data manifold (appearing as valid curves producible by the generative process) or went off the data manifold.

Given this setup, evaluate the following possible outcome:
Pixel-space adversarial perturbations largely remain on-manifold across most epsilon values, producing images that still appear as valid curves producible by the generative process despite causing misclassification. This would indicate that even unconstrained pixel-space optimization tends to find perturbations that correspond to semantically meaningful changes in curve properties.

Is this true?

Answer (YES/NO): NO